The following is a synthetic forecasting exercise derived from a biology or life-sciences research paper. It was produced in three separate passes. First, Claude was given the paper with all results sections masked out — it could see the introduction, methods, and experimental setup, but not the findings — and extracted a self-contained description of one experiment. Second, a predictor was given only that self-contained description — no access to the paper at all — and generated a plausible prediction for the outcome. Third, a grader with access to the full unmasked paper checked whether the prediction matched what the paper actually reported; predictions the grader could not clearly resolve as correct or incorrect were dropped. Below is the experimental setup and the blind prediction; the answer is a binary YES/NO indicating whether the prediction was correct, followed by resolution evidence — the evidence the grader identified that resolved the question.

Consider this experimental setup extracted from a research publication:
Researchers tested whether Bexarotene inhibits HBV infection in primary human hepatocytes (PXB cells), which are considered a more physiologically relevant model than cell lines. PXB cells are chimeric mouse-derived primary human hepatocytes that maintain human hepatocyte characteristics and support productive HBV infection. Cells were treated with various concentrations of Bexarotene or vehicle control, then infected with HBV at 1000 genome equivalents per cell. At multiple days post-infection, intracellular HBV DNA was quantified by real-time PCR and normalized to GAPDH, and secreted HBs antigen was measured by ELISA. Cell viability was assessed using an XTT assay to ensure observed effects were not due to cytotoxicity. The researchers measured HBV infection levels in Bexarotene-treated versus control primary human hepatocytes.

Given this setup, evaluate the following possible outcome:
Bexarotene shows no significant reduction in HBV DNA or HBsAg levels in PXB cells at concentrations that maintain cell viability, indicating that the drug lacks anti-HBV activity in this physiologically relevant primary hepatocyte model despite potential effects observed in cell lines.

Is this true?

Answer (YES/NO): NO